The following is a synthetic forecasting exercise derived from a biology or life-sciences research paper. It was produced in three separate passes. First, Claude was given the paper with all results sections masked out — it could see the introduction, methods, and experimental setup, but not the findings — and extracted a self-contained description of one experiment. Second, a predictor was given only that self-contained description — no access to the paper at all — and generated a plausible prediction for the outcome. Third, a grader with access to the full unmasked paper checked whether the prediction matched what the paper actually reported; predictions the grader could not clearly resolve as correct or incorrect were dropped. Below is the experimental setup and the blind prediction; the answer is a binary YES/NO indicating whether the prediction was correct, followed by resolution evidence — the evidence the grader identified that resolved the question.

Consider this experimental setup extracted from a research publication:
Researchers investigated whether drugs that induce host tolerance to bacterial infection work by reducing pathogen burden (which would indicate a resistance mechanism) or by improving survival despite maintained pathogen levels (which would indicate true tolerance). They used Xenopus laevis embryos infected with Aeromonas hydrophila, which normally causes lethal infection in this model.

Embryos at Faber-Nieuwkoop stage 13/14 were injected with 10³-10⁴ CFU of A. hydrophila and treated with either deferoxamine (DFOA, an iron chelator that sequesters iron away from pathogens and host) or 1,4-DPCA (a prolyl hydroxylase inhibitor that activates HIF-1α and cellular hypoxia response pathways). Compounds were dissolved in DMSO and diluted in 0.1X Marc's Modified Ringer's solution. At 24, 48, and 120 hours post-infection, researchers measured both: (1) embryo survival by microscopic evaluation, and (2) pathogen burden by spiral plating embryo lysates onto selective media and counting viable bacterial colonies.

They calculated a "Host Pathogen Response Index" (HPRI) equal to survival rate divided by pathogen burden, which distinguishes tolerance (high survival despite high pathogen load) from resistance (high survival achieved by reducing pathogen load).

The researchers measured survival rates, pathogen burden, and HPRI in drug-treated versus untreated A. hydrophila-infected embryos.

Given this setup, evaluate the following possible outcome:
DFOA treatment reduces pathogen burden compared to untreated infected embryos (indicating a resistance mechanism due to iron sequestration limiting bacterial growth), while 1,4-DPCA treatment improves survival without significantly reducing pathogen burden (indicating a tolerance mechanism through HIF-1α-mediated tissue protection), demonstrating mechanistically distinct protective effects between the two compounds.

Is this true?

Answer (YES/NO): NO